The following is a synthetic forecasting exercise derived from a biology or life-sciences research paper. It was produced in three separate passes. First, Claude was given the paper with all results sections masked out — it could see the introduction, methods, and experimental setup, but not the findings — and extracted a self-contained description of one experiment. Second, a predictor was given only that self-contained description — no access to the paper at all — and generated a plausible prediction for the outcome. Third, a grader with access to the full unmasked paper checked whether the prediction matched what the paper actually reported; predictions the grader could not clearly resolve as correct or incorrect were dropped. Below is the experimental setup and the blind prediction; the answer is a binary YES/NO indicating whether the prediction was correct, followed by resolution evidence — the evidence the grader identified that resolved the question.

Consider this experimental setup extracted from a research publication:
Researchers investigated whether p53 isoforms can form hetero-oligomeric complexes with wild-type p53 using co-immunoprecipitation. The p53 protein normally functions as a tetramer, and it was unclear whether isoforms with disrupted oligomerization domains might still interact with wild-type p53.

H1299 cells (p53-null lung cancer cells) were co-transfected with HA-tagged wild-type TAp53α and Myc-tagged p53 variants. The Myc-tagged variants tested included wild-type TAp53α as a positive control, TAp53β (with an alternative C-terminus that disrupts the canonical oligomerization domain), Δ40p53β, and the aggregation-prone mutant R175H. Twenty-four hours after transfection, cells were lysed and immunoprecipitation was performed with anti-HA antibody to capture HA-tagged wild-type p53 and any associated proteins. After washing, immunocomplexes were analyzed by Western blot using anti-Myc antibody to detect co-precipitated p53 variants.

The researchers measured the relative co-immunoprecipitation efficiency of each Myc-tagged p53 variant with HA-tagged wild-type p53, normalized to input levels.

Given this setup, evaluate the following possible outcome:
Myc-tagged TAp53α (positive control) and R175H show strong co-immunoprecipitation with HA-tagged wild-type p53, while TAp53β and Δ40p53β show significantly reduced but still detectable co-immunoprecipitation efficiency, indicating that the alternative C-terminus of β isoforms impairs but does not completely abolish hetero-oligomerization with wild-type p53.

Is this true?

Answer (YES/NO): NO